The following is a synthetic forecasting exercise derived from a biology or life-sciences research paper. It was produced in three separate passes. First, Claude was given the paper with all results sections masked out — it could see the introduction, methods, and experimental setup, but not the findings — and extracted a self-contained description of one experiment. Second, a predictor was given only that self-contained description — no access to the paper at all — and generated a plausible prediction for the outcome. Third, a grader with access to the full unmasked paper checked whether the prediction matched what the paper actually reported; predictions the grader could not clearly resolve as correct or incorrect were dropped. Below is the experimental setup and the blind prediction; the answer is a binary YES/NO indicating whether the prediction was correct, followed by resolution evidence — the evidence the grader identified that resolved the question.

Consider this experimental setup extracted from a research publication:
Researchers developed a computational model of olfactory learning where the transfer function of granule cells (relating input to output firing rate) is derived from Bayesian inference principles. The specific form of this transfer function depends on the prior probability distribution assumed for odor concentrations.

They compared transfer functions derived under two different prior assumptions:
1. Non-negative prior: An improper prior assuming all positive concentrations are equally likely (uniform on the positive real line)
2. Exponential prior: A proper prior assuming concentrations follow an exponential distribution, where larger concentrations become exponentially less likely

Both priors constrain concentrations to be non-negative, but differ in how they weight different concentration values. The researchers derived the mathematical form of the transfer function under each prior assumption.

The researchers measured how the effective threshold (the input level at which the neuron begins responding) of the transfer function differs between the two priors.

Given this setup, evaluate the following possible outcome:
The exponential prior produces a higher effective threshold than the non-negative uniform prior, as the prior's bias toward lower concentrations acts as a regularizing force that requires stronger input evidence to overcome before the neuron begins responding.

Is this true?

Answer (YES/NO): YES